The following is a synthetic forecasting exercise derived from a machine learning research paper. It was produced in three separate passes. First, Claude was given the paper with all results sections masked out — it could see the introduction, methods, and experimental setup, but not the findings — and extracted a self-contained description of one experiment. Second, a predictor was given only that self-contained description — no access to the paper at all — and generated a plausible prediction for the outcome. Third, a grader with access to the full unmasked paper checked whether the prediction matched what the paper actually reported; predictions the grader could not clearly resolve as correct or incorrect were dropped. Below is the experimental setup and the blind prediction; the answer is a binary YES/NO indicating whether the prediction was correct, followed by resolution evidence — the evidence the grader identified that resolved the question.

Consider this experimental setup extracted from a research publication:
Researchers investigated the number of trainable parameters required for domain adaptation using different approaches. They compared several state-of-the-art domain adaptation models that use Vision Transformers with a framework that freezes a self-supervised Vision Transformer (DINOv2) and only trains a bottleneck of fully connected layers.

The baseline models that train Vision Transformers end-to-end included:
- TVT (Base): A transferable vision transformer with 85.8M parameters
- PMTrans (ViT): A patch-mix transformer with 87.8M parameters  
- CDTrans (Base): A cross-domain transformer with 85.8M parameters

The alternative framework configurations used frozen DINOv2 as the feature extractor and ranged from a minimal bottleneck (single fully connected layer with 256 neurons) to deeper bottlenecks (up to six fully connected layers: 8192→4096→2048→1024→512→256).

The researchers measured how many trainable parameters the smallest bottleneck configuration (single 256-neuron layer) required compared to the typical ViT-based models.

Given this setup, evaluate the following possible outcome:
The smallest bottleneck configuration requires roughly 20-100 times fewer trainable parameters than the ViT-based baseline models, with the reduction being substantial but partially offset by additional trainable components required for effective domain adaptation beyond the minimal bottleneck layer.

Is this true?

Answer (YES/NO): NO